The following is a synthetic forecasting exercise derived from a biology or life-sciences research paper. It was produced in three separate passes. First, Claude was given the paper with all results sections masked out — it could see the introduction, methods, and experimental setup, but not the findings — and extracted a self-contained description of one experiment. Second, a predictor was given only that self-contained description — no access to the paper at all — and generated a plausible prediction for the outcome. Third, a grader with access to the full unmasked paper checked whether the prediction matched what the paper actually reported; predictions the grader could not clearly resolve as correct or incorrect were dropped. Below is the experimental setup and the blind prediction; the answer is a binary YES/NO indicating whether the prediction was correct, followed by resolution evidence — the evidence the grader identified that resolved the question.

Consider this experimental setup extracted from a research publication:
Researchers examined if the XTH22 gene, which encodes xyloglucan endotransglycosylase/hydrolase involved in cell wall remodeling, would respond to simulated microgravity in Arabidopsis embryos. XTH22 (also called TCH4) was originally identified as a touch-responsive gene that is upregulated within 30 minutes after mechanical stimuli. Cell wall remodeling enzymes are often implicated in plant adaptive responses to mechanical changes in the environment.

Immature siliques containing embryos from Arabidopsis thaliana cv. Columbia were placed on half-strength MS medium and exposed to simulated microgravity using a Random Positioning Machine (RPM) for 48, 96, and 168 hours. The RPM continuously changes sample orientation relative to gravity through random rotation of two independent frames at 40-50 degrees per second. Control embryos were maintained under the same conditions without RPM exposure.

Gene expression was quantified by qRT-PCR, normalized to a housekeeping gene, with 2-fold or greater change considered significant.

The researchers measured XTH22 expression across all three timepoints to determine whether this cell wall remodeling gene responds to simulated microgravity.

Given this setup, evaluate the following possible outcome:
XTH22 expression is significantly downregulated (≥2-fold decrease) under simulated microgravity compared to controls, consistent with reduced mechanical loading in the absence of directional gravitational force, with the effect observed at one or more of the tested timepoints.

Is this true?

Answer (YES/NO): NO